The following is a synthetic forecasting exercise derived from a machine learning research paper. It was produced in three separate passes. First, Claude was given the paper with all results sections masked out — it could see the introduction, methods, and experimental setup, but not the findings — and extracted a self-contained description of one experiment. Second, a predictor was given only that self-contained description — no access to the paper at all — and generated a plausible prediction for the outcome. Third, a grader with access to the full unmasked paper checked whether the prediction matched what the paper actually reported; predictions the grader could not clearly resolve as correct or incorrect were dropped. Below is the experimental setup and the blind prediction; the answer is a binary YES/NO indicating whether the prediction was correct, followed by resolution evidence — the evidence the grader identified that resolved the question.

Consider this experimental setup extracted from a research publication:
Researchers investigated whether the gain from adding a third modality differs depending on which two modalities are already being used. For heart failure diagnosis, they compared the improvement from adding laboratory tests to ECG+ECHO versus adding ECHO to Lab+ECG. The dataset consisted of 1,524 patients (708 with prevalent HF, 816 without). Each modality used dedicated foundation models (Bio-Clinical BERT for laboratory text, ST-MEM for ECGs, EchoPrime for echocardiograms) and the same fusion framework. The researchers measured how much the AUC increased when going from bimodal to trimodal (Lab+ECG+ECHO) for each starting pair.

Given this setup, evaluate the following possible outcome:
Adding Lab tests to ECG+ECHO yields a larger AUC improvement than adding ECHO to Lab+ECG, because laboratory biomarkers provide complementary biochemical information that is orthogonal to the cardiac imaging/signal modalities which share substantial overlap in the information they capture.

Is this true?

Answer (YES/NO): YES